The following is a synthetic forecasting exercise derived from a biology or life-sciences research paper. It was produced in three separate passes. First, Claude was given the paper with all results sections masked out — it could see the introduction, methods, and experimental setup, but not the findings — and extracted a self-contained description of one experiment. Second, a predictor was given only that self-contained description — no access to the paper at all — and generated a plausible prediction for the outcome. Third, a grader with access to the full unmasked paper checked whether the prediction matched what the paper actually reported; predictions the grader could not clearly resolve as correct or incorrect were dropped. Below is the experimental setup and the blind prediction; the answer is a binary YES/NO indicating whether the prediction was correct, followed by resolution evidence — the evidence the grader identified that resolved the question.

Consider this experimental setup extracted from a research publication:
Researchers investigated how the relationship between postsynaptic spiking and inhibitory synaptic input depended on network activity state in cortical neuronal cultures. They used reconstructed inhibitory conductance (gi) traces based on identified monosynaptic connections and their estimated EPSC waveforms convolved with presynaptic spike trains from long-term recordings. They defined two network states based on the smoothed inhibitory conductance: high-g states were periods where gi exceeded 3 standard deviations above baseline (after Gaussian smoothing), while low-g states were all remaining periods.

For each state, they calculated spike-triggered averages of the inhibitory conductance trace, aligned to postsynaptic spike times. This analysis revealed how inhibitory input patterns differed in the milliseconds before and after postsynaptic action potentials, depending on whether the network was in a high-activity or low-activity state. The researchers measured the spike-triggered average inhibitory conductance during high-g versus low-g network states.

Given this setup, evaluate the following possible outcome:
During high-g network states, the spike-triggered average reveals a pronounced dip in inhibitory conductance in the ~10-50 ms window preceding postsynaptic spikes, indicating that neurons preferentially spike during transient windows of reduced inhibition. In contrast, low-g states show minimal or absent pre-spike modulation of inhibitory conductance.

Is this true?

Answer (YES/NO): NO